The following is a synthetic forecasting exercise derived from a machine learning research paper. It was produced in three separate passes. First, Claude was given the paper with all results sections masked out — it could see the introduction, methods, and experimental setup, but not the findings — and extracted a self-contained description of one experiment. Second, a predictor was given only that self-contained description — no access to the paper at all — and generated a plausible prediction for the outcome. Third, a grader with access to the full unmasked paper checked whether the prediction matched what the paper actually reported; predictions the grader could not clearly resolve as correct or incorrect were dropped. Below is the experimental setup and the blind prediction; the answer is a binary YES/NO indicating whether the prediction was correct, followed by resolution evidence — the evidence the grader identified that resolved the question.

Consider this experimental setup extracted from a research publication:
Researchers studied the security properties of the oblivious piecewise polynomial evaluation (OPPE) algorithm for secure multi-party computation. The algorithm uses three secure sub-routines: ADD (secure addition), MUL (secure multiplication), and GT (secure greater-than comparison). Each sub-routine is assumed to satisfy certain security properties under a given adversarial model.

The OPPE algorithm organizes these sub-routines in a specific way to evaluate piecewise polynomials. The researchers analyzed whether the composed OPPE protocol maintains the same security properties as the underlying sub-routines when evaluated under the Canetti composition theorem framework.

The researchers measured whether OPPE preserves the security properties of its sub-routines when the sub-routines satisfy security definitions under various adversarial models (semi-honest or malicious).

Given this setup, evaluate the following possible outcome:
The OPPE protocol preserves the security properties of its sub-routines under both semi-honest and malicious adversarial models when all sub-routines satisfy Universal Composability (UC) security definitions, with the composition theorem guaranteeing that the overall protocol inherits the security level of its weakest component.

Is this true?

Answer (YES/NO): NO